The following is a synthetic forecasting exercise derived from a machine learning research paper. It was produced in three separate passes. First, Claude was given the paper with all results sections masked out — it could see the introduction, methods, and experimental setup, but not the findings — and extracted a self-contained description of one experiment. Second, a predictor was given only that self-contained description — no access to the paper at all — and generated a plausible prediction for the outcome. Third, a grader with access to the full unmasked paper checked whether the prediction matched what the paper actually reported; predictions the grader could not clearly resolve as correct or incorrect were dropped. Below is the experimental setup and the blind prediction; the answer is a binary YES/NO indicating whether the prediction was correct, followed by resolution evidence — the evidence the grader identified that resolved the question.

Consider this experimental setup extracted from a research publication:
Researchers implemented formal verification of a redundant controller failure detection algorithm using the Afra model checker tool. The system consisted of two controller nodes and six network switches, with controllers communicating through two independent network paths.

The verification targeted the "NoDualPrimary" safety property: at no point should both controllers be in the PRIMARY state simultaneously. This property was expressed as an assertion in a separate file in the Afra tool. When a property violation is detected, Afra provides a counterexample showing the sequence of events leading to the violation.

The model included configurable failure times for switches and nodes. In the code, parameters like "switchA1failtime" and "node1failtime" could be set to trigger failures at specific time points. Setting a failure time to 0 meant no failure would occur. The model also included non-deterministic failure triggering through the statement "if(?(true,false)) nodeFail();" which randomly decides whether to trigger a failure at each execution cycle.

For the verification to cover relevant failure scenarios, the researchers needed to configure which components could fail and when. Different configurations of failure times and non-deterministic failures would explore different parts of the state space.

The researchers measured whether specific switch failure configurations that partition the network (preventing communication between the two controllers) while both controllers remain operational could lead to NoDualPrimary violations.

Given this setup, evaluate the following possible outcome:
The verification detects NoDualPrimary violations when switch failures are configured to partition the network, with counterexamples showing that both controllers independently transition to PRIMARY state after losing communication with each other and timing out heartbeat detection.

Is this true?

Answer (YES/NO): YES